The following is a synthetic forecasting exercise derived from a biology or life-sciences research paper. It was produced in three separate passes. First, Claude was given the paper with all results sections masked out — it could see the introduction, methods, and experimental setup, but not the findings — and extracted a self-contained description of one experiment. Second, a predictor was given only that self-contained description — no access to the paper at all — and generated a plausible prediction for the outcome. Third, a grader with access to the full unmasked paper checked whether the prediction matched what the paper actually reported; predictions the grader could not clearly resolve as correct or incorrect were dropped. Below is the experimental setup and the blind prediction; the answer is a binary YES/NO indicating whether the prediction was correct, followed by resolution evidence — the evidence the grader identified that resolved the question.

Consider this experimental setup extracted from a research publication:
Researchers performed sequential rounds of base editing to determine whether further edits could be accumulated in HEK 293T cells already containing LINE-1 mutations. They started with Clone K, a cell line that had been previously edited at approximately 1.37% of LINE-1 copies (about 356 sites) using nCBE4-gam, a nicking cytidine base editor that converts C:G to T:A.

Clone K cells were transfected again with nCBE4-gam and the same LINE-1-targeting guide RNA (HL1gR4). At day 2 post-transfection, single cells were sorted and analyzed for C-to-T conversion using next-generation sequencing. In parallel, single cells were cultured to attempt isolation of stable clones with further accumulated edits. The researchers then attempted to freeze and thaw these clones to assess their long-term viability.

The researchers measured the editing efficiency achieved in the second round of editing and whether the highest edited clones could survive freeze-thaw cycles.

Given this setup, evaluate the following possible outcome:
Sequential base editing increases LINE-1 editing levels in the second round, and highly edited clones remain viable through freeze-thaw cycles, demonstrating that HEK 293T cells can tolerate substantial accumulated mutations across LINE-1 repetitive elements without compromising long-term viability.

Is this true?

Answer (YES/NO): NO